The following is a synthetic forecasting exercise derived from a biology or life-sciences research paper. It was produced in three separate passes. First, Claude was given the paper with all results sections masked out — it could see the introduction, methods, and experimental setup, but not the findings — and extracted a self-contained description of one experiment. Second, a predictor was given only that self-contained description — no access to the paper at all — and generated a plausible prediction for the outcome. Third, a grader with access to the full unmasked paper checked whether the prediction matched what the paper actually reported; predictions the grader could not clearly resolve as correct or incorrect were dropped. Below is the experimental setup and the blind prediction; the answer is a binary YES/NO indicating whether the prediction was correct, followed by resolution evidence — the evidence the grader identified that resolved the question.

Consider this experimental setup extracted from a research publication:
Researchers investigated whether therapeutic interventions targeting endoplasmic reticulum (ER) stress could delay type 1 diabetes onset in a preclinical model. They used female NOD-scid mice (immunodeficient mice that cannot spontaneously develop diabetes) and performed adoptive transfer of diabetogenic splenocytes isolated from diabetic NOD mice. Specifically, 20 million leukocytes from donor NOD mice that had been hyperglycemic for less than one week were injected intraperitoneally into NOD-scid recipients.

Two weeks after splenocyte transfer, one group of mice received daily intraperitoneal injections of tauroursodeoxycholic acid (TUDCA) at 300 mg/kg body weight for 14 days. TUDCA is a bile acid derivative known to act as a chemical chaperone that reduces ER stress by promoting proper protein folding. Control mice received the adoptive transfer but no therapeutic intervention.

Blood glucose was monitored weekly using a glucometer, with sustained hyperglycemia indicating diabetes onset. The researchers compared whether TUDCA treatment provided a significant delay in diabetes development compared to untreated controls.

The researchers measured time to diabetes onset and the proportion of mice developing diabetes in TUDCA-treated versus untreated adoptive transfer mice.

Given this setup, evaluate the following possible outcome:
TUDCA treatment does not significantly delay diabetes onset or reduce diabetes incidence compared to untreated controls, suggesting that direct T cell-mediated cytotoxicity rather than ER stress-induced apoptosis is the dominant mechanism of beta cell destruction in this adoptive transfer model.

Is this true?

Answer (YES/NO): YES